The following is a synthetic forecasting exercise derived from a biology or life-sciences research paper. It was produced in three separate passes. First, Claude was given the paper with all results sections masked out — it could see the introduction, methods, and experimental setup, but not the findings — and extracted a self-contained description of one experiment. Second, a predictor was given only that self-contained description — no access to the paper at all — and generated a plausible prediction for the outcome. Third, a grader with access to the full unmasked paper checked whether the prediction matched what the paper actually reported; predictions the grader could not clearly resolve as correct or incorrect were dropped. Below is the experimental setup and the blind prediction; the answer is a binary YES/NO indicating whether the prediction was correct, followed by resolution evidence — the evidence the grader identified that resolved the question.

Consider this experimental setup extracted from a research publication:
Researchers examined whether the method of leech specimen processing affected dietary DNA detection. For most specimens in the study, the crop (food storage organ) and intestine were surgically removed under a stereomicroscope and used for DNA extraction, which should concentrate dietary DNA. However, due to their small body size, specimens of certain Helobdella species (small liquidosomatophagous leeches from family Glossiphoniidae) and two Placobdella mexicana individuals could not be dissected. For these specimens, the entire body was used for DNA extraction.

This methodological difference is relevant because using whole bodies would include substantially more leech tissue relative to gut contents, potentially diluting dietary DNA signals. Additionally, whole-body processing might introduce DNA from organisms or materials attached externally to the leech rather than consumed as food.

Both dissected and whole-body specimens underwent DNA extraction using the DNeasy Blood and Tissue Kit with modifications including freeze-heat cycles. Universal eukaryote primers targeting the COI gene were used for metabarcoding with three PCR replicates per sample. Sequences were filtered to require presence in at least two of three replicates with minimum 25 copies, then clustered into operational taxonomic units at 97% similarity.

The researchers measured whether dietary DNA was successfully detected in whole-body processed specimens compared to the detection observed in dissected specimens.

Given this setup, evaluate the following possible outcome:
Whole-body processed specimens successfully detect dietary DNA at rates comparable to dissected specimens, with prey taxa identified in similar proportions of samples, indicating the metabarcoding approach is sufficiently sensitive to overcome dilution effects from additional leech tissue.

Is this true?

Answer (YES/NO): YES